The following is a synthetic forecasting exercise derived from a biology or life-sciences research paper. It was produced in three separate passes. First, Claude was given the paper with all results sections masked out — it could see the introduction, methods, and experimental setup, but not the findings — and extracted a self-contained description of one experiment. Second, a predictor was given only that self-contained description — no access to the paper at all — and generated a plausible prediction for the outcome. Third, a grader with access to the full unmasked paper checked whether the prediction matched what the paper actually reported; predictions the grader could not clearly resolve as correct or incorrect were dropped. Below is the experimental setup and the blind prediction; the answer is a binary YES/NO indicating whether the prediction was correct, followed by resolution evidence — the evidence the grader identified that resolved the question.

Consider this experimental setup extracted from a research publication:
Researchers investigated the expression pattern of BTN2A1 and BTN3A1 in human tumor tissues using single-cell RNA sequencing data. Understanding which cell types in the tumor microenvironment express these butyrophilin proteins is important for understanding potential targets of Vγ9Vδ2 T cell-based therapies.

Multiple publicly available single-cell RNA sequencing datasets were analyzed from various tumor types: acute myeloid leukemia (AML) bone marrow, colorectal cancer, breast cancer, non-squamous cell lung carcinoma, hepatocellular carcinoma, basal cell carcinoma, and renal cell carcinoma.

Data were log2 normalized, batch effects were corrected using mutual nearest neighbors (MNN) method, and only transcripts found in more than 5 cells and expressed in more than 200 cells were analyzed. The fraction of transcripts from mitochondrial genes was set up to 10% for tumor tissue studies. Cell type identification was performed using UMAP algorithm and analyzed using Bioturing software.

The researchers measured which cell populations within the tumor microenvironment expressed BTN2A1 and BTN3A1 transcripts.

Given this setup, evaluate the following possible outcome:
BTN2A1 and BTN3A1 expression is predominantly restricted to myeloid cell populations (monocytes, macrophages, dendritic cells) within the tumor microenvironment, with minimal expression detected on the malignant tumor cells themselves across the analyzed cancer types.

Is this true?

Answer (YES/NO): NO